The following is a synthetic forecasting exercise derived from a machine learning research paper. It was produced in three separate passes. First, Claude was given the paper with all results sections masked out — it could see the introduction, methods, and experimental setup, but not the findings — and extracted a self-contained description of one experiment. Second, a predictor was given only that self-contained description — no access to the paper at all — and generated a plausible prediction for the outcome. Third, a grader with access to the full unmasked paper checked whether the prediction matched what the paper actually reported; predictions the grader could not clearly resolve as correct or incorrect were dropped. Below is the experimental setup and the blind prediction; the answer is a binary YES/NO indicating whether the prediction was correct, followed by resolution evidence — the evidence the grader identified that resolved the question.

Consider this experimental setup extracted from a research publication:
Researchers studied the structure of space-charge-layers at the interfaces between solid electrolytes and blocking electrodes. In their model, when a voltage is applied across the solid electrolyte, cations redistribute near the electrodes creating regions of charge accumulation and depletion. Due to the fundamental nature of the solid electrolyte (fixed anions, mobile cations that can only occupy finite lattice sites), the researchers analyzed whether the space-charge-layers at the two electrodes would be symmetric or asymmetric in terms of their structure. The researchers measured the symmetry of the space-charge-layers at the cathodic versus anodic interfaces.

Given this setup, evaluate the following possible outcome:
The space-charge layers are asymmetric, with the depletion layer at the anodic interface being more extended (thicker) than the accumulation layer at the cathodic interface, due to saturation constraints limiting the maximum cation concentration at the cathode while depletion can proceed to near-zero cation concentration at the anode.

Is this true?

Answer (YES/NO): NO